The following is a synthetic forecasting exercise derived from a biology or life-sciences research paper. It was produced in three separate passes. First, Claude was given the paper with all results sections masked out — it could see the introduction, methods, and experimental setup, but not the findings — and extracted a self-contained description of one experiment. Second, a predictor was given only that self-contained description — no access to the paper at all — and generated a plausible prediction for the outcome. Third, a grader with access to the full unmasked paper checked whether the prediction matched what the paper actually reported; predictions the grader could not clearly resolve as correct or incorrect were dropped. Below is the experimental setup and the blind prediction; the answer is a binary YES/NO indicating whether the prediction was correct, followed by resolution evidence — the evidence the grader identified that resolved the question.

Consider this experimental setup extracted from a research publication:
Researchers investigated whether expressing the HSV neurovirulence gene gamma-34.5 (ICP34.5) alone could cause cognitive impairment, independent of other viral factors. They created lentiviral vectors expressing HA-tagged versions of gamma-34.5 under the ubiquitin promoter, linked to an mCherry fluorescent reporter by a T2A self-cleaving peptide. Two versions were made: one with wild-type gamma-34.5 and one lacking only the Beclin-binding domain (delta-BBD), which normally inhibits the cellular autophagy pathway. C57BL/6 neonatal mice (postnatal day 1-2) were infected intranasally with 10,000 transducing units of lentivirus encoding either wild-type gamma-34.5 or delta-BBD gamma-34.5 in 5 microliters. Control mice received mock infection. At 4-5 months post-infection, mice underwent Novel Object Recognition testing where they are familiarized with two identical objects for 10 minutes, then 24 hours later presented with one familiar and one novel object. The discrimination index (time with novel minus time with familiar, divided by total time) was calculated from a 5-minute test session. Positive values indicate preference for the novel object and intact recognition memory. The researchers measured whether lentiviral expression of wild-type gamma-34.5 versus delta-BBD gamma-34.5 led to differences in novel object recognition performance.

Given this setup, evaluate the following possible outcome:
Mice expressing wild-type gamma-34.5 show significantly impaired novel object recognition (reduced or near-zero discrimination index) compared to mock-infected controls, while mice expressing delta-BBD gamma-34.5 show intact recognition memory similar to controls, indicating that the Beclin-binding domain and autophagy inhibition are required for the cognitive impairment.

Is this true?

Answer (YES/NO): YES